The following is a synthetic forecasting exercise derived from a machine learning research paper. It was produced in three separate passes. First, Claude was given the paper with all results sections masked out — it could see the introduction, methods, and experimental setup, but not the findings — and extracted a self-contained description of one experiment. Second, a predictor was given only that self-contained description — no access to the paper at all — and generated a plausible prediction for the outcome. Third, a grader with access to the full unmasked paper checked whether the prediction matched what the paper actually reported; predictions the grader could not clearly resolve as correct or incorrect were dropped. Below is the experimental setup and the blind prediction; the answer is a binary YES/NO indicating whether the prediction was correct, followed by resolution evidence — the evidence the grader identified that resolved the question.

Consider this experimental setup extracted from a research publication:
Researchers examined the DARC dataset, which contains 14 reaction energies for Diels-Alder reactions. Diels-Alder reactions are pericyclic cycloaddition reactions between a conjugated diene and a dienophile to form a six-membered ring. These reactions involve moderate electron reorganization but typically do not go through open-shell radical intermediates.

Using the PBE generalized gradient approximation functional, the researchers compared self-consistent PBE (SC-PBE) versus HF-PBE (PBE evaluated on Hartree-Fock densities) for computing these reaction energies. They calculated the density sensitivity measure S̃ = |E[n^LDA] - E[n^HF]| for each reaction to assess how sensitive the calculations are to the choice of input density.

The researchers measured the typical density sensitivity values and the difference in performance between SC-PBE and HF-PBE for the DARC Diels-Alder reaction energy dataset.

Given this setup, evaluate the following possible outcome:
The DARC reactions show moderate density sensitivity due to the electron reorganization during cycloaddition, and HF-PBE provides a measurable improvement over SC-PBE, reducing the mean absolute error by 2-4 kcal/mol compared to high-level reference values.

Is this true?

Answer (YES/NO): NO